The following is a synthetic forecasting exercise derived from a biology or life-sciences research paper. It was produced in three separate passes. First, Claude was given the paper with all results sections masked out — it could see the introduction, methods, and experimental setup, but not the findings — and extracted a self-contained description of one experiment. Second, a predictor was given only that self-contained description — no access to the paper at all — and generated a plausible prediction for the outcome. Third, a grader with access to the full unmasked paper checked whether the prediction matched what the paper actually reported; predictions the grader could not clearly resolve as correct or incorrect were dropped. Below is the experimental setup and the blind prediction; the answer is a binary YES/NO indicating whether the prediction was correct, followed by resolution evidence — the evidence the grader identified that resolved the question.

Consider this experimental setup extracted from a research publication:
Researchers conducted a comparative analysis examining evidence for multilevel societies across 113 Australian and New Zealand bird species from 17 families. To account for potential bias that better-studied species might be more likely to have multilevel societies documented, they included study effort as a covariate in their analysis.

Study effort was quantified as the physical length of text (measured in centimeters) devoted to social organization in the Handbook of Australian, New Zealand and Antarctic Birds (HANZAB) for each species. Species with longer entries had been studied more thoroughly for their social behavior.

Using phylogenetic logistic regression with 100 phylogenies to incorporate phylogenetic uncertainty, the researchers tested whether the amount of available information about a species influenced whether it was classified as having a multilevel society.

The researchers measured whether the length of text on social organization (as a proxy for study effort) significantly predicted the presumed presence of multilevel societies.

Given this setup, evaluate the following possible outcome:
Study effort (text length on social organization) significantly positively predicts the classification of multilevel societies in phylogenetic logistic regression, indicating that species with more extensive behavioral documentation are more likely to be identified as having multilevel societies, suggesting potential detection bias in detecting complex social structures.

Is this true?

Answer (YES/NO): NO